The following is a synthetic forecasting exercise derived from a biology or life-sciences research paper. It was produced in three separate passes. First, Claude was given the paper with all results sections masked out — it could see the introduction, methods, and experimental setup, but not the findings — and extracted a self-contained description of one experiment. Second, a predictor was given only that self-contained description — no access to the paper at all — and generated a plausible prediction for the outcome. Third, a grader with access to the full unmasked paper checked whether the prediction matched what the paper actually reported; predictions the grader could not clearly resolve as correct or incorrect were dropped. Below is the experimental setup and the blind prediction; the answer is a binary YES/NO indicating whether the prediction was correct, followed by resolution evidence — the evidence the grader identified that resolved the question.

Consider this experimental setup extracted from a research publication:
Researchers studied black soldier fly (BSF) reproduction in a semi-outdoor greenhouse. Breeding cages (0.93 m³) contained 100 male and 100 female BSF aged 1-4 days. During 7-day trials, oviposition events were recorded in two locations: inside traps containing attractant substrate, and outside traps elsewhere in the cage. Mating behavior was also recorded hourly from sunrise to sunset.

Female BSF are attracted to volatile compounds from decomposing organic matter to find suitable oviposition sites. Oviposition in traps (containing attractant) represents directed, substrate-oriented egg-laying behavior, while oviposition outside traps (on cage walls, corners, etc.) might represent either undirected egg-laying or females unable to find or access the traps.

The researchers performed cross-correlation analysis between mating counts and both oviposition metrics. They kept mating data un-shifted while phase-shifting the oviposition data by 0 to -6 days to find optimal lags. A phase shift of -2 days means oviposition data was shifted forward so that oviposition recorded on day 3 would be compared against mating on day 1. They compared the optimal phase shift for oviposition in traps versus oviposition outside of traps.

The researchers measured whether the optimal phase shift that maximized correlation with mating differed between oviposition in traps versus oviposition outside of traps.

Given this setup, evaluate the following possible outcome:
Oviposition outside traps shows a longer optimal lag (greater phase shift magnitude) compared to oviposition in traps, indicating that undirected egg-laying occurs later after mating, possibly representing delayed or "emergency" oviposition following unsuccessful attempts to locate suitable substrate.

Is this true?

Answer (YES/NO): YES